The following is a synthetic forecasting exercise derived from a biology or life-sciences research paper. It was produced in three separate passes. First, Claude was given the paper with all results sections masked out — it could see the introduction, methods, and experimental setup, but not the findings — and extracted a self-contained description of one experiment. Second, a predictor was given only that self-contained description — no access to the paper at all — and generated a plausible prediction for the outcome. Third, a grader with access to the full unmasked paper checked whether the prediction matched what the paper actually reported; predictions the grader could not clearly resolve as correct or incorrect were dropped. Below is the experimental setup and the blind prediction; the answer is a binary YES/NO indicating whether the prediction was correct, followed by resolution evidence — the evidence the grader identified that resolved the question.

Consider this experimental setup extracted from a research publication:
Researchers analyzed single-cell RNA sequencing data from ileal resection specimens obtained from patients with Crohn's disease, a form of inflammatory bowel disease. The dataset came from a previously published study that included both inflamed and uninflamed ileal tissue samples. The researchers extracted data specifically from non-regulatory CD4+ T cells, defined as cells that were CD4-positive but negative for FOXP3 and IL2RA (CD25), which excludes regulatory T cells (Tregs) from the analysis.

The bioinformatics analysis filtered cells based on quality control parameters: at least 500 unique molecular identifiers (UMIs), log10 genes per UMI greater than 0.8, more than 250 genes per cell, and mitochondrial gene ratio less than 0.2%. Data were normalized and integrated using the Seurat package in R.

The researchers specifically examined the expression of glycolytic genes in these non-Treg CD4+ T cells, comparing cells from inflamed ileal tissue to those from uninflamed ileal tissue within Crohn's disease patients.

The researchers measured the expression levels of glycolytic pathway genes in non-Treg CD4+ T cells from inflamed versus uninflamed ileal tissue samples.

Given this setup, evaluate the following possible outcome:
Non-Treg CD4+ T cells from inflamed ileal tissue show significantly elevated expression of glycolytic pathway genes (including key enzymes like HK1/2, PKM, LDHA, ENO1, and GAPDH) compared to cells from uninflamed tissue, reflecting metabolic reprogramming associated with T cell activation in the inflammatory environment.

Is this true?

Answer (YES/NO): NO